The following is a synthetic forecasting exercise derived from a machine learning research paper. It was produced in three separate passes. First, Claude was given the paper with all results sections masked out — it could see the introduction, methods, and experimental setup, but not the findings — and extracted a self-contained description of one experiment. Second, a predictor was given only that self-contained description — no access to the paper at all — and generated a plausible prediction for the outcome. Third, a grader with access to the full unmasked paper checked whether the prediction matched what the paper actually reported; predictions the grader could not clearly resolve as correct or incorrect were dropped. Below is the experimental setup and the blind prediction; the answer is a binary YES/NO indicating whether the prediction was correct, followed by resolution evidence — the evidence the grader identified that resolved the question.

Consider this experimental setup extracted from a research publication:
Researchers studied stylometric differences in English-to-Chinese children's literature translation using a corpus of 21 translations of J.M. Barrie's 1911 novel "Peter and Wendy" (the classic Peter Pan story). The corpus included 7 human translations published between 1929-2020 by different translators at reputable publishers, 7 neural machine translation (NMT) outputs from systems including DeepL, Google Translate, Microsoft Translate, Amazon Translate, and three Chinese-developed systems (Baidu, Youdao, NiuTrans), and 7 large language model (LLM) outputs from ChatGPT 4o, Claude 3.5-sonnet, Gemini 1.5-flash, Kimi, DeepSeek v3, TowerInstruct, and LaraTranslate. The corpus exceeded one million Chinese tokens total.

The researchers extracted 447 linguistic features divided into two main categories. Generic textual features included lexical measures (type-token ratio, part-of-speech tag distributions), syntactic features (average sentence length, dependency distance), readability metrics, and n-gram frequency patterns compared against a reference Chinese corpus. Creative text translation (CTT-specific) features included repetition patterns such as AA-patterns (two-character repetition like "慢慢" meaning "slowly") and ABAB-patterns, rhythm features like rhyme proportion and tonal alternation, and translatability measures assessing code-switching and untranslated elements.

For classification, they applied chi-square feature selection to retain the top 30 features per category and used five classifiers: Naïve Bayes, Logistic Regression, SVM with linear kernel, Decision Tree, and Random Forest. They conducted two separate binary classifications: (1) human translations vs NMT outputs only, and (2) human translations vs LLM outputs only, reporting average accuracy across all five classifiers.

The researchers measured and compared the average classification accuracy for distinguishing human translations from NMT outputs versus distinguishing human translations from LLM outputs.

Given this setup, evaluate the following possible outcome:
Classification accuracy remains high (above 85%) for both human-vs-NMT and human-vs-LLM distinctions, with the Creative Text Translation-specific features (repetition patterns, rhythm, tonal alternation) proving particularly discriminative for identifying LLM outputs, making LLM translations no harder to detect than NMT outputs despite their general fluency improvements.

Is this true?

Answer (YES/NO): NO